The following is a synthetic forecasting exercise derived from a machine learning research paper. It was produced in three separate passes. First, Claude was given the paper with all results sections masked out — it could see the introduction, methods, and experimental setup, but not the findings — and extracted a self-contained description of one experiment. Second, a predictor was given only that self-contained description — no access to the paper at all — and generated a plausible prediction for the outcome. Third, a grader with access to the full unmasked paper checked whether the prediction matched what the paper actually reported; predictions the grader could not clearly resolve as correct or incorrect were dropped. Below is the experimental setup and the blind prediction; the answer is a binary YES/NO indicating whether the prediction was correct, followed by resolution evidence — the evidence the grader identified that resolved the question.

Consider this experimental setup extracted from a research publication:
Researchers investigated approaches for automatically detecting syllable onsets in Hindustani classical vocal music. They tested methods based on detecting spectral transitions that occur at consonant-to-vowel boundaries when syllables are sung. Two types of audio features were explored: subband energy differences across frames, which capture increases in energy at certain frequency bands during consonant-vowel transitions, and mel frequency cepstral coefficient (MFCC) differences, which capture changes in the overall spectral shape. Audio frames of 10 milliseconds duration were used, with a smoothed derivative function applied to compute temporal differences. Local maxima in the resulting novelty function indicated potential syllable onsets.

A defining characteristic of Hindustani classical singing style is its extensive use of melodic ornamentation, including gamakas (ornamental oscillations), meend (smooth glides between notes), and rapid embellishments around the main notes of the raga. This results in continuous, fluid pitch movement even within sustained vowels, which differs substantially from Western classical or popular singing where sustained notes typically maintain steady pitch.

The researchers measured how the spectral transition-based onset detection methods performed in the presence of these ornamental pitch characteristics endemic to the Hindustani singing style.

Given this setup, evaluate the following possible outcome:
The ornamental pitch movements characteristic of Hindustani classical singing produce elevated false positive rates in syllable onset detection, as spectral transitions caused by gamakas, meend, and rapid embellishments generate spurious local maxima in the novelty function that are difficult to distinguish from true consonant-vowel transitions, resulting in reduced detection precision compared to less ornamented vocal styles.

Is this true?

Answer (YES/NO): YES